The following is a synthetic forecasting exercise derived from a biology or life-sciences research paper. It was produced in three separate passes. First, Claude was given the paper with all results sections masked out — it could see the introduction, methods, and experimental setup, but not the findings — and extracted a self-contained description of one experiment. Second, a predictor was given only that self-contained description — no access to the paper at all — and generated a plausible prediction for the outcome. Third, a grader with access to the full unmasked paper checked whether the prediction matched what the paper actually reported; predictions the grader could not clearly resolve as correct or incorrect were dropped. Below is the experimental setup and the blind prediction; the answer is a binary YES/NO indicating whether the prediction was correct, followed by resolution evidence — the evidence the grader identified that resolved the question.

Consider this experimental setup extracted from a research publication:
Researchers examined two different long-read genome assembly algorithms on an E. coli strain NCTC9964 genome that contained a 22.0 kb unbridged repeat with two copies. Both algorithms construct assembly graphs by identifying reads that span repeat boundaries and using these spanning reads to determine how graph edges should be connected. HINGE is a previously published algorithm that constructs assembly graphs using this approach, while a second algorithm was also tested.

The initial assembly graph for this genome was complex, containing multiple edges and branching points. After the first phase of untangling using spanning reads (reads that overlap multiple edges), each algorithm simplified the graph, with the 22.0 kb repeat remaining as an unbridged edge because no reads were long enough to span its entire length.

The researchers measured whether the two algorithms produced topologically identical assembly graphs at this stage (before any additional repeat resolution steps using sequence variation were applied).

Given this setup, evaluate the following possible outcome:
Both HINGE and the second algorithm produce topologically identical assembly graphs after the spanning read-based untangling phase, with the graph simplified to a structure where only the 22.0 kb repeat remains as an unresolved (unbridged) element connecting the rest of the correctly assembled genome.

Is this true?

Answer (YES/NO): YES